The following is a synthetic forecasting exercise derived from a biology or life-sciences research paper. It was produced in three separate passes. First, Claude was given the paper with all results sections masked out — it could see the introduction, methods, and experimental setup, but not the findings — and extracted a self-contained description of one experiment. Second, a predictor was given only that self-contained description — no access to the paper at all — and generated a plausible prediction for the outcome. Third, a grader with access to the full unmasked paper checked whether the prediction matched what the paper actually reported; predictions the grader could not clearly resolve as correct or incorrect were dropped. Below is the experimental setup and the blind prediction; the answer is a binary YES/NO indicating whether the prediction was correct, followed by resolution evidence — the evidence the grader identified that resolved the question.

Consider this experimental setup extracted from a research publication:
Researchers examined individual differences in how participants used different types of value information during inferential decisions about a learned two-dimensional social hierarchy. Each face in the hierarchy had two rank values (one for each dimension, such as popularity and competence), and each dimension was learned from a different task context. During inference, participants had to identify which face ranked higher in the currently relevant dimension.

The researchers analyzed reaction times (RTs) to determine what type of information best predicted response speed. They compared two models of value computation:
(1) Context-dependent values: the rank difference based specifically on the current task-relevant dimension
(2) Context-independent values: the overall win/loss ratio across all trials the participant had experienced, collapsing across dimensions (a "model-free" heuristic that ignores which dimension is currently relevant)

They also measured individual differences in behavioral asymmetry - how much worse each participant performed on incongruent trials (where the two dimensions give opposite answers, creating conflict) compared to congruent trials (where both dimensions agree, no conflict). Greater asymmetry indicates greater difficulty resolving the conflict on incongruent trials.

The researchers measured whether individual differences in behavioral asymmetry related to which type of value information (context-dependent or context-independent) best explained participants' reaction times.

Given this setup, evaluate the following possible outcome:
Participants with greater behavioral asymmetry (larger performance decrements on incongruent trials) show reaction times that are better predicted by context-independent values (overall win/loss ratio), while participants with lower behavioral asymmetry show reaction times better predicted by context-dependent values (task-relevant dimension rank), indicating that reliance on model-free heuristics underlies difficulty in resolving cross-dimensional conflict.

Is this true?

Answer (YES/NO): YES